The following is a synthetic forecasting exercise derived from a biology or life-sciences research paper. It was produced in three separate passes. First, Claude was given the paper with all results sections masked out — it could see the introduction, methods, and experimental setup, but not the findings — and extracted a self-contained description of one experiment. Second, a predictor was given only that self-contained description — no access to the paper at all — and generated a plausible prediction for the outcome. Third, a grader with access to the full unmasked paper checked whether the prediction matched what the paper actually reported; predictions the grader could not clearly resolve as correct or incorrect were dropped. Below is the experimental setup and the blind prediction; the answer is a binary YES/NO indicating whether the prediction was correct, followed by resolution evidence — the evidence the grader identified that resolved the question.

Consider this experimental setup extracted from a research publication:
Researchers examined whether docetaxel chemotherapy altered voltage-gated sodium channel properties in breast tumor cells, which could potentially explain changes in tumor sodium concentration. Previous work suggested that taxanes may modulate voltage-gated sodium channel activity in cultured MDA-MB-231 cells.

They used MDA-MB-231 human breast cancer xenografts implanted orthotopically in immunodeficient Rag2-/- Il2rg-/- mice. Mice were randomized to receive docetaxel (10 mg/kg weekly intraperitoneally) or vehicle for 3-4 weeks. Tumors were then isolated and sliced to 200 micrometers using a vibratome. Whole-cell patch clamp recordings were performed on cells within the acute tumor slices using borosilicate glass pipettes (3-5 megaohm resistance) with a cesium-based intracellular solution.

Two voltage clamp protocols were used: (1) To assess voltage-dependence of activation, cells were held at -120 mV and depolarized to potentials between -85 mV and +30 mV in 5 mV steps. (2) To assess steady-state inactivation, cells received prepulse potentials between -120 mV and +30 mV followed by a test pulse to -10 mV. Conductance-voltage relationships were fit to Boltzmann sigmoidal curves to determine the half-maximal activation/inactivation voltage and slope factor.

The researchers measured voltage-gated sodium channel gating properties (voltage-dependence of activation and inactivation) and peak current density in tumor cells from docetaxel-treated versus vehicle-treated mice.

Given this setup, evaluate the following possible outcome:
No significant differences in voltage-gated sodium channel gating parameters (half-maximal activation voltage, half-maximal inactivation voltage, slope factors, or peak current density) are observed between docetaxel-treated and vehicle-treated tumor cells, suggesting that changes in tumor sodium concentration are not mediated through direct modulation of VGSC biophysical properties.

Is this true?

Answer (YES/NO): YES